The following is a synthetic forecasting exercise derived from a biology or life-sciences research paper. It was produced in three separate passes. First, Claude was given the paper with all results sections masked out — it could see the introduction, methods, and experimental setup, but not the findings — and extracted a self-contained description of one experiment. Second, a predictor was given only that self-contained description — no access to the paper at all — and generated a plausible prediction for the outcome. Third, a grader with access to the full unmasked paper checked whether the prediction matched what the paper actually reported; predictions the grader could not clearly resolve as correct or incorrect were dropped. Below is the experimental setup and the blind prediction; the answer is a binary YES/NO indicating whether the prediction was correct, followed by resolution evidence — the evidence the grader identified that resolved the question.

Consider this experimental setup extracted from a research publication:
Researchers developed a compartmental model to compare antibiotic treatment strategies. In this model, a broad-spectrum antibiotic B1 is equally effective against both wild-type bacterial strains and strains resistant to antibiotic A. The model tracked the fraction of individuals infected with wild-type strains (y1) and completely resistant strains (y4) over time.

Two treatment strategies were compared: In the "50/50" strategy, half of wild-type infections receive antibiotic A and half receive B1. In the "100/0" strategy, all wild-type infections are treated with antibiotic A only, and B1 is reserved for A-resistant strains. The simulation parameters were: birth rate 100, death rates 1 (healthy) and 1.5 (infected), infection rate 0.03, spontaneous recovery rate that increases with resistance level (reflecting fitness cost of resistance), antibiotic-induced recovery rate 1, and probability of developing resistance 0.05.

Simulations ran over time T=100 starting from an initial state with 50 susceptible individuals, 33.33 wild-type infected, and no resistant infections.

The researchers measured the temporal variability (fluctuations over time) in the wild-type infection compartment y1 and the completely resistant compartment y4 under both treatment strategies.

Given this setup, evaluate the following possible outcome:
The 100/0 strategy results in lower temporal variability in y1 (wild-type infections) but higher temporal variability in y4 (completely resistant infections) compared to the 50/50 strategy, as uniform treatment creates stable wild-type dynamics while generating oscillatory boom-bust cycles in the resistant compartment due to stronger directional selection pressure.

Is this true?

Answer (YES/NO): NO